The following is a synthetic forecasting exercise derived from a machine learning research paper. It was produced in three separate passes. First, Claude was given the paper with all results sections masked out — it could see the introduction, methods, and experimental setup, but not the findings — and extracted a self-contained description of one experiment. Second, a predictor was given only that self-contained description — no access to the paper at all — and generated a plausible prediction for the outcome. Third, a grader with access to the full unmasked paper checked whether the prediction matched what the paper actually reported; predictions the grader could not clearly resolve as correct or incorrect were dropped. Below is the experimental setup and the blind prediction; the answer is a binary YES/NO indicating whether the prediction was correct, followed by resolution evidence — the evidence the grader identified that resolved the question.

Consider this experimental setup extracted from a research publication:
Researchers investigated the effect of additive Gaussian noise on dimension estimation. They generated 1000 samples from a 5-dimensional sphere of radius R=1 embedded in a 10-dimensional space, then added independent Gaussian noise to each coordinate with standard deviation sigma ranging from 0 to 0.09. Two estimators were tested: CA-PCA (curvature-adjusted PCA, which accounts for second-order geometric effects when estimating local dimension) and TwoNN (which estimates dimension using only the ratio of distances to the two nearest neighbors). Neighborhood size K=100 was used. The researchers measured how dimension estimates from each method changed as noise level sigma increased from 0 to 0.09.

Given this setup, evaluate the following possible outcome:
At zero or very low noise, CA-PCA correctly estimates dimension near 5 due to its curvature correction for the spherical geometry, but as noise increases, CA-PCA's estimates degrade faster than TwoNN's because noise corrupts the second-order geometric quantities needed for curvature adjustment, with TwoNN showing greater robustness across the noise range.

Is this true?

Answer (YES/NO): NO